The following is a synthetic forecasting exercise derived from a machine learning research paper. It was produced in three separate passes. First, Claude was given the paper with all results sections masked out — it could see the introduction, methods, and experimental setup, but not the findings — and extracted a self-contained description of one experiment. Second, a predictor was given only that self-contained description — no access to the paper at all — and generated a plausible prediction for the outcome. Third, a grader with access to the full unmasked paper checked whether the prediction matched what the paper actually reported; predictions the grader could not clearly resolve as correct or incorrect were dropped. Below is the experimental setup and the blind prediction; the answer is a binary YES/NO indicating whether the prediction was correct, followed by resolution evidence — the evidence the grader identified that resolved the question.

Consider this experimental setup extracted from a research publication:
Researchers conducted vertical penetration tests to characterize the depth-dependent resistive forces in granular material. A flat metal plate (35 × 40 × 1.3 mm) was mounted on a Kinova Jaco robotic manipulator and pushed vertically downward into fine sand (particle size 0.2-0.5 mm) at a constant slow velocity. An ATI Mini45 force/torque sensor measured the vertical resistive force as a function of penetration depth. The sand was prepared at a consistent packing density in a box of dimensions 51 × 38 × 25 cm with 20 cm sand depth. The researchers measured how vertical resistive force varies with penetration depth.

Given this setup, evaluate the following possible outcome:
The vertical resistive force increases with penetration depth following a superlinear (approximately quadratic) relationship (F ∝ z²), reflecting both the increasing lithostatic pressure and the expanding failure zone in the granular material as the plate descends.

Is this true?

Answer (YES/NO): NO